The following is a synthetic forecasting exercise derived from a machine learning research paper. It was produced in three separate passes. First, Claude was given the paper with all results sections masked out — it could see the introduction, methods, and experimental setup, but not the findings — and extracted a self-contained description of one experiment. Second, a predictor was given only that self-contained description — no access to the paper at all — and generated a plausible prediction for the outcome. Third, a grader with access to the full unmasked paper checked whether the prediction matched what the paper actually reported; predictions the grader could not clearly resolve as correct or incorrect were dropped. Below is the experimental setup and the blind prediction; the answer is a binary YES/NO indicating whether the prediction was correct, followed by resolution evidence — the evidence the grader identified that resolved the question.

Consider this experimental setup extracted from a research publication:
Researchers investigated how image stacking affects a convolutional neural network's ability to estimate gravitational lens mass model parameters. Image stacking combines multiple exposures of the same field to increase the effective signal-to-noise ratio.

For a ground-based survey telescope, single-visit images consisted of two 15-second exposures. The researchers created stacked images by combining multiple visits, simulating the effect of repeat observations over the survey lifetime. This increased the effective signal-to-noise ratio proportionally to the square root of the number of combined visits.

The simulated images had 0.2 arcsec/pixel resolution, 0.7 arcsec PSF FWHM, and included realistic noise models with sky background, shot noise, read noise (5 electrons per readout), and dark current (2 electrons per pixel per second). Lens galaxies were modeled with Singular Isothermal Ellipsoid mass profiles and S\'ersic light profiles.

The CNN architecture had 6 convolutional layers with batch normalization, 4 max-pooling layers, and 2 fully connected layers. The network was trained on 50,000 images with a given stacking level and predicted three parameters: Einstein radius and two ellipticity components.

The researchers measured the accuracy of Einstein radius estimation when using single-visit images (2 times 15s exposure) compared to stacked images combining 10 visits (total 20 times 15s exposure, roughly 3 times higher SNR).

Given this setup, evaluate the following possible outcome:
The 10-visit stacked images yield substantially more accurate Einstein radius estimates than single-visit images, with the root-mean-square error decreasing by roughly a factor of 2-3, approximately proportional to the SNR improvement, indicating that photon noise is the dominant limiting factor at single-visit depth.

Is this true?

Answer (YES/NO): NO